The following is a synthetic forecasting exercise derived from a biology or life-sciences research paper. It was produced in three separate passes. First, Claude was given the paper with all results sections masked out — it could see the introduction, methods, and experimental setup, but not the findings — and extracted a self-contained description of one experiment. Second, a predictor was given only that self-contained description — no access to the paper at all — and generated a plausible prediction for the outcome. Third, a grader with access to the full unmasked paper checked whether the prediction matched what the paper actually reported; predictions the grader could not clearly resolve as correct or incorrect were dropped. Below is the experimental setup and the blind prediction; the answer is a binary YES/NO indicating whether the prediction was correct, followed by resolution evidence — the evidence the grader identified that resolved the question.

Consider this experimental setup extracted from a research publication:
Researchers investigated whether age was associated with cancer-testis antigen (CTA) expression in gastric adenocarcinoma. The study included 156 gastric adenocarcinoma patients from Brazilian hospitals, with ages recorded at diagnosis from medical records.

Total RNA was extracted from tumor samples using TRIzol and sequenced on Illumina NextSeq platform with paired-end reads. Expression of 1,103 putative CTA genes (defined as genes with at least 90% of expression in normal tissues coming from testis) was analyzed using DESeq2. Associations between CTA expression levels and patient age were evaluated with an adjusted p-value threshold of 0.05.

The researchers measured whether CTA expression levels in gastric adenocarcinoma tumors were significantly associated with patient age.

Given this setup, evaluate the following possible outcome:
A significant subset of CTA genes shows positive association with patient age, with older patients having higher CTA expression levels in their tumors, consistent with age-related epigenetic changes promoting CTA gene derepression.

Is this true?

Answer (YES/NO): NO